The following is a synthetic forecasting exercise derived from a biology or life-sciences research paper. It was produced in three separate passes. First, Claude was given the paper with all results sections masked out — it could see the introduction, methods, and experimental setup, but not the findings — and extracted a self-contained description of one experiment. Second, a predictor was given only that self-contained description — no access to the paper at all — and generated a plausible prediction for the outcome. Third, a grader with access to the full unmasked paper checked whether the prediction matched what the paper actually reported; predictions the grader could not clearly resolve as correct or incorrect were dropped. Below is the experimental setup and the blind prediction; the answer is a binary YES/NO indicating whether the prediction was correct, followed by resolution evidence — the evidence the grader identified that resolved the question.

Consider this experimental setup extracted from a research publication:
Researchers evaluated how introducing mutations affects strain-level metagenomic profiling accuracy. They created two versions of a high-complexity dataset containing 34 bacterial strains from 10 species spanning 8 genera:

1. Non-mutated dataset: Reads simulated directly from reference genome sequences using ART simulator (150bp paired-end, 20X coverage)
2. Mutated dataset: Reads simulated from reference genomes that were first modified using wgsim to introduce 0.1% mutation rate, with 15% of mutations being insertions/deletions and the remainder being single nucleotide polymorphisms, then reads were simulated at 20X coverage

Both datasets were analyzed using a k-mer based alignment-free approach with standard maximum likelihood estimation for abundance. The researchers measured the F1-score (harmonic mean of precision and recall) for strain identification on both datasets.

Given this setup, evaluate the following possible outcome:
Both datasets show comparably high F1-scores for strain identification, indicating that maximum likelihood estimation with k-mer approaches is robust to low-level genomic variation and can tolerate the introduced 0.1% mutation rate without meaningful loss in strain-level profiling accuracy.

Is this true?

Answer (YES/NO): NO